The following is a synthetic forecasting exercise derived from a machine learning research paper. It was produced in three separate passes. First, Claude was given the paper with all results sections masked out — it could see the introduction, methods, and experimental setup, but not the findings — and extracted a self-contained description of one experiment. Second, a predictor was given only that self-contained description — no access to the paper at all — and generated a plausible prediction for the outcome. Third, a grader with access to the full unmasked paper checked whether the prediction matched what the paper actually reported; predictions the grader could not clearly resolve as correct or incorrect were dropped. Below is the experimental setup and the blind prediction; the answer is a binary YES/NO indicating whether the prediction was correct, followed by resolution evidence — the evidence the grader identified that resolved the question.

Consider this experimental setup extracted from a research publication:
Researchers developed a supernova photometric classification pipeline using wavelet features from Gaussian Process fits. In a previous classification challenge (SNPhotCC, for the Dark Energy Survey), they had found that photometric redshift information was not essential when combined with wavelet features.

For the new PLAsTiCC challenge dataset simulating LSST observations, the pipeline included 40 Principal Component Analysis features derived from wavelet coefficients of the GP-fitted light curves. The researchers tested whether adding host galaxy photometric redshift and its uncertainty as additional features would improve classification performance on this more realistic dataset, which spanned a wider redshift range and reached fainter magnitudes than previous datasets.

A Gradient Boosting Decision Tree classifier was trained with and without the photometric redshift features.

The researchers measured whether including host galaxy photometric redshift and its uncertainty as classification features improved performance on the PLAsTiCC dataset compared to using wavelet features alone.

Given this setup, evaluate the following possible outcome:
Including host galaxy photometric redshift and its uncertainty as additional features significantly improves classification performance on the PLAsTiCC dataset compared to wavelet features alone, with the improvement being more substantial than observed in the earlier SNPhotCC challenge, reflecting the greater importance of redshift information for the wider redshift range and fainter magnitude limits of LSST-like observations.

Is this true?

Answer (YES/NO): YES